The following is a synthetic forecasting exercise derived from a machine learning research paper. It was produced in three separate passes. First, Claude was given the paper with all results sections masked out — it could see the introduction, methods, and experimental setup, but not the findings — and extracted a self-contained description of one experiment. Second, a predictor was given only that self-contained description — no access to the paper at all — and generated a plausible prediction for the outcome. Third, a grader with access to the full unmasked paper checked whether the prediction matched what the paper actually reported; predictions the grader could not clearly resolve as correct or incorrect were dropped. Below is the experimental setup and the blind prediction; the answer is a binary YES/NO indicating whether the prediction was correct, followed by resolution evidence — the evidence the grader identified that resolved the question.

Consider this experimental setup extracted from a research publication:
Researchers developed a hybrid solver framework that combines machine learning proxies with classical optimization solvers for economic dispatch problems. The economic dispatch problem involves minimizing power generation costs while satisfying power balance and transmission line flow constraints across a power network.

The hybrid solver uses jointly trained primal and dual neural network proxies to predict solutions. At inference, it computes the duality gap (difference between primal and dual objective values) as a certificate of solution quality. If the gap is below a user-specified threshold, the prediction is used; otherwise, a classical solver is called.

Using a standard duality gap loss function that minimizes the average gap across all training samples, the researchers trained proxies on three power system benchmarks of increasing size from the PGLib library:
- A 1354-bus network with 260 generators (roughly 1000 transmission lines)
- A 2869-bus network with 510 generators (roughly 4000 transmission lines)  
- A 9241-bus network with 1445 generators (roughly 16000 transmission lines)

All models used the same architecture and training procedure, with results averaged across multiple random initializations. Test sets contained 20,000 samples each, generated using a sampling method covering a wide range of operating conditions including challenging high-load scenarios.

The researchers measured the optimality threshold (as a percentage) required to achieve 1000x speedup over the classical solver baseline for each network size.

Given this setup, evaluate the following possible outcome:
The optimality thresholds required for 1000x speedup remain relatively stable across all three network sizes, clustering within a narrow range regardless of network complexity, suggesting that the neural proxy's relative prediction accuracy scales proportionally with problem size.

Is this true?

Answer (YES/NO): NO